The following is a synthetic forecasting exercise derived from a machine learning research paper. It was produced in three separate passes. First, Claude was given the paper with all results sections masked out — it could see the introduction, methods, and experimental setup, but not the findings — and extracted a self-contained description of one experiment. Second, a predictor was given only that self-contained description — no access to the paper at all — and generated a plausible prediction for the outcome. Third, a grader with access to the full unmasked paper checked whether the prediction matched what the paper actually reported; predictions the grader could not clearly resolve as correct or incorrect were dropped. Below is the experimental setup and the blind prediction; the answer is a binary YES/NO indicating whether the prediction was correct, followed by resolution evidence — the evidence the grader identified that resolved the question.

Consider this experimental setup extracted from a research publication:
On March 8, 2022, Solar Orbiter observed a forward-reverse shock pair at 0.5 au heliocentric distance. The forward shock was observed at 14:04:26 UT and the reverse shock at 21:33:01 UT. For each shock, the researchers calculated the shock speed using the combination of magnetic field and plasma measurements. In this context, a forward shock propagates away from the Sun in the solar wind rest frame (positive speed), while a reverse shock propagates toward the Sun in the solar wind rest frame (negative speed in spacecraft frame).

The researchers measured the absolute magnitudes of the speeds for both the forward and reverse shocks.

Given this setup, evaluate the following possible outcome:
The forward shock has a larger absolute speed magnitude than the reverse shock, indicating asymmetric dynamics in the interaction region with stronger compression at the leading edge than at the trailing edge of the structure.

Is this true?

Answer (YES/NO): NO